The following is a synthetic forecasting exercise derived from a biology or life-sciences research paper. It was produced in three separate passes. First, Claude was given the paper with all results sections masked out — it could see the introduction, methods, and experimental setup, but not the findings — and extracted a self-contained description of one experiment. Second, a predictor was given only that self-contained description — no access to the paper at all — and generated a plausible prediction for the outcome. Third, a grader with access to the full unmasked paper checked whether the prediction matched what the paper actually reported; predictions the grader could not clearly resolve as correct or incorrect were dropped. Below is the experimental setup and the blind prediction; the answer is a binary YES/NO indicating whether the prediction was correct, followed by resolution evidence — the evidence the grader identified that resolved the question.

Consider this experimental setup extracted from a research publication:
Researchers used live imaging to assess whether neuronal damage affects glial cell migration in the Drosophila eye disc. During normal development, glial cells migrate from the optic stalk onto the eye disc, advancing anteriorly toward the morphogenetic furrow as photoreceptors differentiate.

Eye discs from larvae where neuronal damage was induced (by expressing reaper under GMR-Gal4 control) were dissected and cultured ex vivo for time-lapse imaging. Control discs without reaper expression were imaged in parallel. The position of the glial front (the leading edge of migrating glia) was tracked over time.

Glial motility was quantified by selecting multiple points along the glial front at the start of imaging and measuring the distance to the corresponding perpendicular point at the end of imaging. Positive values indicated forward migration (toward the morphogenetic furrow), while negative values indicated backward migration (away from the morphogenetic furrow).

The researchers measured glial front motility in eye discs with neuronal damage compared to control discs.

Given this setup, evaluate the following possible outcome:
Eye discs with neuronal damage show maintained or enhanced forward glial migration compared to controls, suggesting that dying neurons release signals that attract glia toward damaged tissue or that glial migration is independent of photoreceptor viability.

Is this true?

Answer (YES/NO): YES